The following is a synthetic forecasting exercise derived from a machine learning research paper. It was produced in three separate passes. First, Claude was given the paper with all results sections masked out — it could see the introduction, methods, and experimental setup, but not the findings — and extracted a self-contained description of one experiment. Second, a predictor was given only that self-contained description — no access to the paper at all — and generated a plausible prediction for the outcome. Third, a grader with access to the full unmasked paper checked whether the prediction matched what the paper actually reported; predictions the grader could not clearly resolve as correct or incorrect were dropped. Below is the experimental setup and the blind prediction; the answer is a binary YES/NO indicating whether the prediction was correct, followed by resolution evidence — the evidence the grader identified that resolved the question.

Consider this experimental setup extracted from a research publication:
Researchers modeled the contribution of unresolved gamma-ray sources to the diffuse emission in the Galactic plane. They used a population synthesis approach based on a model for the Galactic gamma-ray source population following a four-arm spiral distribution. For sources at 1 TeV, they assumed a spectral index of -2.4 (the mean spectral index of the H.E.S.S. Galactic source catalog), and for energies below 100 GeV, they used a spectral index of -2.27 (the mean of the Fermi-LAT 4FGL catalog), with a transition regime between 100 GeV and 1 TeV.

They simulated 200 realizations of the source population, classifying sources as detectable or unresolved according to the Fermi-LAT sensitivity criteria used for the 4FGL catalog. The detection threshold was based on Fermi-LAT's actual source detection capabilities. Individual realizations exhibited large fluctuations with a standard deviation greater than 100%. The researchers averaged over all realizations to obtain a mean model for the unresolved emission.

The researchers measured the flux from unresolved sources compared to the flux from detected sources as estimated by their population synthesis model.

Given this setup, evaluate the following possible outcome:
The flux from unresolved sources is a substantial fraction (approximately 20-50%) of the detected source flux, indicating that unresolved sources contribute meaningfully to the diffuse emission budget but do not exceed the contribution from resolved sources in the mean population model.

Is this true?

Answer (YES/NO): NO